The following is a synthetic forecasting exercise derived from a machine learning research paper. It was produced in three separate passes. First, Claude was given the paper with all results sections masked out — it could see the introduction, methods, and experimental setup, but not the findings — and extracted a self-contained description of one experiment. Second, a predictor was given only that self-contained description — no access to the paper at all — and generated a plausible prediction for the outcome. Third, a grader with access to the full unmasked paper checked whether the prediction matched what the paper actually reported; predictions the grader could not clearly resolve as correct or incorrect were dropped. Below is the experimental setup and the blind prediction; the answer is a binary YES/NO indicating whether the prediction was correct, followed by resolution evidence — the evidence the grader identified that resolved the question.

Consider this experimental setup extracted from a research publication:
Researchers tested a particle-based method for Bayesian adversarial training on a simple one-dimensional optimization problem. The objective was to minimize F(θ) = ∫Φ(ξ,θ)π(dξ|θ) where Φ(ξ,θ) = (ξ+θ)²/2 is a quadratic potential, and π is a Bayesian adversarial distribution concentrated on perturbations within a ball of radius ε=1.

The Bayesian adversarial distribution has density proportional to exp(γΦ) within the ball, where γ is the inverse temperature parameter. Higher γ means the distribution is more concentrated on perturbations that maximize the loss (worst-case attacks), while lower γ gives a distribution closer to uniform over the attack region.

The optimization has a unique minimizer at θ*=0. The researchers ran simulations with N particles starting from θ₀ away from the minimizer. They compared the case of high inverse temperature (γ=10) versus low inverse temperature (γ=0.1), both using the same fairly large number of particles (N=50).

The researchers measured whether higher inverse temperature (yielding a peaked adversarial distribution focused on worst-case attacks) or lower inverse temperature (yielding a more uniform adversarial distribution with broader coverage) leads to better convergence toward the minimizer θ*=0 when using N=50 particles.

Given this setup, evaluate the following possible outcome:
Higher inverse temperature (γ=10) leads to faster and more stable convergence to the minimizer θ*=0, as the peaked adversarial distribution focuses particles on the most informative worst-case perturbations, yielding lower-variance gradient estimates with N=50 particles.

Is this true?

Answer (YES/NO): YES